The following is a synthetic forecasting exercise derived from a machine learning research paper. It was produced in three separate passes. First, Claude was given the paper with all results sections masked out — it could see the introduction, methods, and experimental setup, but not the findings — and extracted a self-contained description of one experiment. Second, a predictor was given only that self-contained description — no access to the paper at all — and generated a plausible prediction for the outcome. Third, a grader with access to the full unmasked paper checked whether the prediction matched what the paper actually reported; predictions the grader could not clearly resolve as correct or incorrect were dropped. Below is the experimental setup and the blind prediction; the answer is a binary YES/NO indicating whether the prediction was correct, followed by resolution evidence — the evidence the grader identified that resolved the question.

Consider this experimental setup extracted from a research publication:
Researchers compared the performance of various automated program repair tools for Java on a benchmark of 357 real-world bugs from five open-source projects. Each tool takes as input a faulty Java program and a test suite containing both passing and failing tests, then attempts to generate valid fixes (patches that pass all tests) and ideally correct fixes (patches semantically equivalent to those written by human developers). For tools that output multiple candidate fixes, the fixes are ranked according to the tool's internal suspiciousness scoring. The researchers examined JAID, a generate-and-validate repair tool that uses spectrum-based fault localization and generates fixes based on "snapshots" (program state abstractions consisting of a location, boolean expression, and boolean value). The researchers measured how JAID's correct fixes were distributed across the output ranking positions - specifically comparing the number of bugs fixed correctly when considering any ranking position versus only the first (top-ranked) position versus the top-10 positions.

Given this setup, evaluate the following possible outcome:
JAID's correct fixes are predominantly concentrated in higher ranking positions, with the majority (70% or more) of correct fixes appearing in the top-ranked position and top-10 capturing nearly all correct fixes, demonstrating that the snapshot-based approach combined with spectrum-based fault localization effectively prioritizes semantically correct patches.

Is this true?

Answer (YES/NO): NO